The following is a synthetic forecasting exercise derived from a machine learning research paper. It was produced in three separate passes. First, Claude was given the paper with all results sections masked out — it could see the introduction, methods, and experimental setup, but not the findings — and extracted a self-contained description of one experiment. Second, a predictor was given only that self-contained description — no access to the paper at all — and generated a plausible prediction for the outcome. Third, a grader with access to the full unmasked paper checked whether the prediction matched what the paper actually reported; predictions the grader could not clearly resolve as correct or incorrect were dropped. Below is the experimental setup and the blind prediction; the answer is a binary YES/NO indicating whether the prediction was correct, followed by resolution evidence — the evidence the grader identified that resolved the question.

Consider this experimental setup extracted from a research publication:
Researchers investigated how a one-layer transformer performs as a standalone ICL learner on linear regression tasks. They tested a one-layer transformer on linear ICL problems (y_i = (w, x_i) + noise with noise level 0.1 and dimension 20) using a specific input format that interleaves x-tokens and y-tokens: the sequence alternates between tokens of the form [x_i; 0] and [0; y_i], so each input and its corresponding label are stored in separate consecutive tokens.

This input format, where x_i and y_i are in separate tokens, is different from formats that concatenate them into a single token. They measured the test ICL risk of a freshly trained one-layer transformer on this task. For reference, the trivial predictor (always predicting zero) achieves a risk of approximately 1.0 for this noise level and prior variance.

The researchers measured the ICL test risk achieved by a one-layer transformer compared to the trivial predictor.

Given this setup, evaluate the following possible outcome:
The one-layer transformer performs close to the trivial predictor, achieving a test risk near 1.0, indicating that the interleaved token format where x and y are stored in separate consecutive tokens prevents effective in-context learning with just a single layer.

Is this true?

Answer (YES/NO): YES